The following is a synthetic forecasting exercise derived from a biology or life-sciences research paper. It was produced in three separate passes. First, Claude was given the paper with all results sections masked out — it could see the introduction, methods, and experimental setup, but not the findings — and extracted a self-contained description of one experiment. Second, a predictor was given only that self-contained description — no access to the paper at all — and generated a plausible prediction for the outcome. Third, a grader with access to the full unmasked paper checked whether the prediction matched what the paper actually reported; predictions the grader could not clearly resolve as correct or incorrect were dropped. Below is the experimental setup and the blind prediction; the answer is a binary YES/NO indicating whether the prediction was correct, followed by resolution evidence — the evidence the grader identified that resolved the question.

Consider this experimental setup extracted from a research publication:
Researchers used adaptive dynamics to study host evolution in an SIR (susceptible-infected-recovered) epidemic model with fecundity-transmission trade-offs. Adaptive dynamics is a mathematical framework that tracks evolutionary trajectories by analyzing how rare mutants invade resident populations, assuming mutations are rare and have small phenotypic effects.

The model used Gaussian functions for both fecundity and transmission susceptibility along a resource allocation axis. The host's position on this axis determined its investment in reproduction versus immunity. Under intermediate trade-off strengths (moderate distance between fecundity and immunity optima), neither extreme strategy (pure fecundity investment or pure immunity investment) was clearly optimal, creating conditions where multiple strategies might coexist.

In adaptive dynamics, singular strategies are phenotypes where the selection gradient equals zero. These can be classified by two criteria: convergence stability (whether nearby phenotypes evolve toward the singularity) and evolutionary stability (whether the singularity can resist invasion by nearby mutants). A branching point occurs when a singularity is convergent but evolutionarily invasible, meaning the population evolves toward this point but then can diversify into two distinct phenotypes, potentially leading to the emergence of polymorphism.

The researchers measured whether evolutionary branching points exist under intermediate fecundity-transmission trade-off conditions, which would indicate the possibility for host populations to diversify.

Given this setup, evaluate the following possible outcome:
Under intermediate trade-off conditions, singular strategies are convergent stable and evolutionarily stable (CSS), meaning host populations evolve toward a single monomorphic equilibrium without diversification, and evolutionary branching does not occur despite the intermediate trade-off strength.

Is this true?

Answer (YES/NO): NO